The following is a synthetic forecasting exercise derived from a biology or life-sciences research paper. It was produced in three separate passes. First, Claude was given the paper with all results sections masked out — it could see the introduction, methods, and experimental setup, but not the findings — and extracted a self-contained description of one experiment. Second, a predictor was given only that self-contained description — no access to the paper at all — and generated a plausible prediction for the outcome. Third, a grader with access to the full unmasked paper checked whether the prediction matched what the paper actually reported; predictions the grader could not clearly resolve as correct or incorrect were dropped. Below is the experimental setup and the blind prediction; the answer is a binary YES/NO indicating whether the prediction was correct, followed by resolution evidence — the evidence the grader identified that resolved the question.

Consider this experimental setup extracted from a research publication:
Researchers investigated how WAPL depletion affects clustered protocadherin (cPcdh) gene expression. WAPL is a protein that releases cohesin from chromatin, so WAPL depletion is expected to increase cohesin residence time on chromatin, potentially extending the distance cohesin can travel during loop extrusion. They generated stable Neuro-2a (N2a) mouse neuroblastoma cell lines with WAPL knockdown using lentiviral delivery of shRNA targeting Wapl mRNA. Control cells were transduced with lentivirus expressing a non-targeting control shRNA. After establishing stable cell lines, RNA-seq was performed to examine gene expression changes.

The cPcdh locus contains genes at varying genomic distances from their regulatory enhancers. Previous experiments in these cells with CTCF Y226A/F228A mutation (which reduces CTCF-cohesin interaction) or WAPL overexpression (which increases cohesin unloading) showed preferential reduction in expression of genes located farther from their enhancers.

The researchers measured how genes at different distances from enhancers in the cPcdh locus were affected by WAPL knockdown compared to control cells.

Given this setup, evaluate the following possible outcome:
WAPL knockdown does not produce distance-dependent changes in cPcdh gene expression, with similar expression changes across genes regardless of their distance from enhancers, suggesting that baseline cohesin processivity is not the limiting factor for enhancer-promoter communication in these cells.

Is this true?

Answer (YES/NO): NO